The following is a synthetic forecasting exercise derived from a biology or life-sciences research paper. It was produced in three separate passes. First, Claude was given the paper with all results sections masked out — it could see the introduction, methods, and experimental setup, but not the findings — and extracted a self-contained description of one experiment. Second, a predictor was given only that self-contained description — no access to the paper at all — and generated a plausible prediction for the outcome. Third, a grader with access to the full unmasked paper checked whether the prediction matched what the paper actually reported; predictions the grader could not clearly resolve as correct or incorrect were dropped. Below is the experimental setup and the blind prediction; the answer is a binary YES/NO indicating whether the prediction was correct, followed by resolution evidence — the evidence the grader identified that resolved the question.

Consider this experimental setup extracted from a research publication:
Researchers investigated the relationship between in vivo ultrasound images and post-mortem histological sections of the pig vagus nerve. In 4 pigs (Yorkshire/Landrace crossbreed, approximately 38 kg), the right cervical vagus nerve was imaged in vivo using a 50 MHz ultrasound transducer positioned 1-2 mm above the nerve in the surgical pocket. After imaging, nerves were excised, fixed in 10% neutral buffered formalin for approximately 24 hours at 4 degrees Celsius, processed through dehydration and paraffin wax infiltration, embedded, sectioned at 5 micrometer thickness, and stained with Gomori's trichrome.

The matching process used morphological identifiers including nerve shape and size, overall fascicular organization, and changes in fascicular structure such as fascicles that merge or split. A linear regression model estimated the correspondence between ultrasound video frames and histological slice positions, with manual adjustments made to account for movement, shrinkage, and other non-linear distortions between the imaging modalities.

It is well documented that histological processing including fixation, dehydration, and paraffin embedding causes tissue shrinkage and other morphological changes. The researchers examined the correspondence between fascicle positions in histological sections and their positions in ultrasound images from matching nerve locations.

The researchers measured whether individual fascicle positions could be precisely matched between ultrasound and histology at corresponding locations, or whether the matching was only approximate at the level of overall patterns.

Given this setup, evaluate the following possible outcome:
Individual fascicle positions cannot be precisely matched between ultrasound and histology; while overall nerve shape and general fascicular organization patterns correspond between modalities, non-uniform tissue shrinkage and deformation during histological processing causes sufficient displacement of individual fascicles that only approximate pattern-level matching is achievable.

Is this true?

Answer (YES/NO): YES